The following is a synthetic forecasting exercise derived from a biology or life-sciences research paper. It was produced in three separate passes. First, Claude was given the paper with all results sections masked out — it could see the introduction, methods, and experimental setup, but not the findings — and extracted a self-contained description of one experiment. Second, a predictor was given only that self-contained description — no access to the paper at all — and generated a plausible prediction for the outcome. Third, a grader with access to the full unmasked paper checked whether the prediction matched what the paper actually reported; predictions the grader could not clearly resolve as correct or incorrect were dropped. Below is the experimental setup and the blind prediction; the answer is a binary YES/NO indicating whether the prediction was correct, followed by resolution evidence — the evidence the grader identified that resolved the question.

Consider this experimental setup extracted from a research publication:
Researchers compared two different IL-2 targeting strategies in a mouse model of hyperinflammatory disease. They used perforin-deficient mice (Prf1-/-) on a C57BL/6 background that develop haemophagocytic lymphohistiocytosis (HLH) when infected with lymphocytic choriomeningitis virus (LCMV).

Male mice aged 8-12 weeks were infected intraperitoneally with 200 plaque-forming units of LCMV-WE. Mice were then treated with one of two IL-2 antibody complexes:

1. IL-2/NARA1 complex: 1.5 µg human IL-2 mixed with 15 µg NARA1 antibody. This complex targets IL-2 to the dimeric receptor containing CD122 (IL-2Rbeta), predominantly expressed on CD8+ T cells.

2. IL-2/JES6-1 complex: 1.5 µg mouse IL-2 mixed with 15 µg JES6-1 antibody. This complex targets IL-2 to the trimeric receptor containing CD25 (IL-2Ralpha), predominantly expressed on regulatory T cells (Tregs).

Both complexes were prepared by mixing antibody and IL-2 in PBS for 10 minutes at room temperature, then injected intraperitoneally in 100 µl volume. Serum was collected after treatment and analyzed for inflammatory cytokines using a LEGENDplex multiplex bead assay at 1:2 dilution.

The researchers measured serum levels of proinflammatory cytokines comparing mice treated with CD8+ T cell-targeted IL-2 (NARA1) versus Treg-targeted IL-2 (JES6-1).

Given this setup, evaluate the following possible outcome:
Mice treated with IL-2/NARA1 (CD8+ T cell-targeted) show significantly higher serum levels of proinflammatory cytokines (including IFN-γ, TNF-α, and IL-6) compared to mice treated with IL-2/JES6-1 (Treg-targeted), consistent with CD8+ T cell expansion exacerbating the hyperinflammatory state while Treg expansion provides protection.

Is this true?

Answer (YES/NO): NO